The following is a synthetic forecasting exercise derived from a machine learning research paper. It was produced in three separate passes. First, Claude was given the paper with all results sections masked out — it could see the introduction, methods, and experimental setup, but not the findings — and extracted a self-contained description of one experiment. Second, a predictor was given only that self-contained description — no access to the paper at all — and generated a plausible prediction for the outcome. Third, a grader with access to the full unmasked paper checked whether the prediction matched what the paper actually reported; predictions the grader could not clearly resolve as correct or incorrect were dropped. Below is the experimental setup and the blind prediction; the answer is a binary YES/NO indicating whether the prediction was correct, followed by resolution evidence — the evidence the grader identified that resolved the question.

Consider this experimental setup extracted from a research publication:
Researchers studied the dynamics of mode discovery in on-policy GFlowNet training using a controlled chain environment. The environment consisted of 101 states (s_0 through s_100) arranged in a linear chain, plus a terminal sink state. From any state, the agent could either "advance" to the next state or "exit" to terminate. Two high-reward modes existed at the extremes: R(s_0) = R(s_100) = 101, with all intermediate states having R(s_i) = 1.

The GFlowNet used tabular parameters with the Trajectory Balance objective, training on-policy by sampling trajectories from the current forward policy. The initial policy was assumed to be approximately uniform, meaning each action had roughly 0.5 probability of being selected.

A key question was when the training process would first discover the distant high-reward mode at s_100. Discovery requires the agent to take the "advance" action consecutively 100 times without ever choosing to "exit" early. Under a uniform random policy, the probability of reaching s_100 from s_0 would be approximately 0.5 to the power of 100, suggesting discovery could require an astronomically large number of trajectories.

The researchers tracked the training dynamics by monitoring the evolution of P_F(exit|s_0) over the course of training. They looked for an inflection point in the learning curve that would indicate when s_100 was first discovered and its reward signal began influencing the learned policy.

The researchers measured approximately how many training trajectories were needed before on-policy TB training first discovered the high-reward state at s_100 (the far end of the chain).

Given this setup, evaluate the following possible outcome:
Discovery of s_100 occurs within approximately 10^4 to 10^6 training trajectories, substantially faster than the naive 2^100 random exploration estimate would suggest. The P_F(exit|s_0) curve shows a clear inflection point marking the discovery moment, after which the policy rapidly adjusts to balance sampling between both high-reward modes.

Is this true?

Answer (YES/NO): NO